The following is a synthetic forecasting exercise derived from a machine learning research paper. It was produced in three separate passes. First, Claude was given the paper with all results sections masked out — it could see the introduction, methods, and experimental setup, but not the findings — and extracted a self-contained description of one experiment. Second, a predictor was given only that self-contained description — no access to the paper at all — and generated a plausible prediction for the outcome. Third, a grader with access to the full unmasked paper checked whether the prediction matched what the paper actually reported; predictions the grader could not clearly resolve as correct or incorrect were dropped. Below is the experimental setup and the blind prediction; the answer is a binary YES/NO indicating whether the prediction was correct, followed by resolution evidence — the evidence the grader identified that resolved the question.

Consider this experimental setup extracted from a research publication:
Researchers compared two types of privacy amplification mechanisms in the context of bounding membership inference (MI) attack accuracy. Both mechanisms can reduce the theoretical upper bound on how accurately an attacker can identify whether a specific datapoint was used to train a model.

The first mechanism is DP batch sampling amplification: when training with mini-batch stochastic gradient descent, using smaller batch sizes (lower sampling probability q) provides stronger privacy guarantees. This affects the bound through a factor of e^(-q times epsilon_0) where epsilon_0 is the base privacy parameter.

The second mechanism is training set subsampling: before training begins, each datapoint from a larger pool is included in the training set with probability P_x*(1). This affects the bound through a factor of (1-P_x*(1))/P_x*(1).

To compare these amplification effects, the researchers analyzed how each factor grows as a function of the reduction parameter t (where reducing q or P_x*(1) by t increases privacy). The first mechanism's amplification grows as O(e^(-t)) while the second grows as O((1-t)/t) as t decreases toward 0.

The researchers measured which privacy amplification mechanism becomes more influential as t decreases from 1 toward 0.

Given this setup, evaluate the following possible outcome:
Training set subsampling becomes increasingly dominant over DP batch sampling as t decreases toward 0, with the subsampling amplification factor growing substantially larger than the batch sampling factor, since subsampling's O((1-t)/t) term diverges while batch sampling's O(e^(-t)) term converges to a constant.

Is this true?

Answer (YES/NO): YES